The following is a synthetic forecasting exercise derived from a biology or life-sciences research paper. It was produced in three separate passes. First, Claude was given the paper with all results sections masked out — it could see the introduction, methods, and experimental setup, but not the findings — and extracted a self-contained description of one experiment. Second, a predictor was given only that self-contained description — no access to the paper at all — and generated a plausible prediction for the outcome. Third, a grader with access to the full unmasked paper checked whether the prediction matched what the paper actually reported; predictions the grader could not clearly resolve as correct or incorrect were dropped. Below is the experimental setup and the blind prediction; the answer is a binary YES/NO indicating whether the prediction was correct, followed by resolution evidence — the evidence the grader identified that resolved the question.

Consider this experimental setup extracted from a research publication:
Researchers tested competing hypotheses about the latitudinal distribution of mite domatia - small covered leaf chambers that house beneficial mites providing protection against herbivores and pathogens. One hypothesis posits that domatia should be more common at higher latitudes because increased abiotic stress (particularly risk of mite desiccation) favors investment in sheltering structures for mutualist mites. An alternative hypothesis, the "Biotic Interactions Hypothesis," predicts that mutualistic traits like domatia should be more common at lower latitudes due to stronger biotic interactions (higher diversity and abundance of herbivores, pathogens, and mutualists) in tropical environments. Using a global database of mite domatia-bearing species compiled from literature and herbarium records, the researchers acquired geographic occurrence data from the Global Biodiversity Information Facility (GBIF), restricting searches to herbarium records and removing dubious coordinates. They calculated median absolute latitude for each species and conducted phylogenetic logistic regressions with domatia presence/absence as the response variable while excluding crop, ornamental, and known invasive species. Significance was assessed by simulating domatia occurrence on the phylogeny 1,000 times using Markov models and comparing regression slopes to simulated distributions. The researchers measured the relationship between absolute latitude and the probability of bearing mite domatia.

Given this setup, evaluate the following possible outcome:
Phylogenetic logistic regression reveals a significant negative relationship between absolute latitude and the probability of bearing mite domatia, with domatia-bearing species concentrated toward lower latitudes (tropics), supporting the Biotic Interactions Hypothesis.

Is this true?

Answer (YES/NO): NO